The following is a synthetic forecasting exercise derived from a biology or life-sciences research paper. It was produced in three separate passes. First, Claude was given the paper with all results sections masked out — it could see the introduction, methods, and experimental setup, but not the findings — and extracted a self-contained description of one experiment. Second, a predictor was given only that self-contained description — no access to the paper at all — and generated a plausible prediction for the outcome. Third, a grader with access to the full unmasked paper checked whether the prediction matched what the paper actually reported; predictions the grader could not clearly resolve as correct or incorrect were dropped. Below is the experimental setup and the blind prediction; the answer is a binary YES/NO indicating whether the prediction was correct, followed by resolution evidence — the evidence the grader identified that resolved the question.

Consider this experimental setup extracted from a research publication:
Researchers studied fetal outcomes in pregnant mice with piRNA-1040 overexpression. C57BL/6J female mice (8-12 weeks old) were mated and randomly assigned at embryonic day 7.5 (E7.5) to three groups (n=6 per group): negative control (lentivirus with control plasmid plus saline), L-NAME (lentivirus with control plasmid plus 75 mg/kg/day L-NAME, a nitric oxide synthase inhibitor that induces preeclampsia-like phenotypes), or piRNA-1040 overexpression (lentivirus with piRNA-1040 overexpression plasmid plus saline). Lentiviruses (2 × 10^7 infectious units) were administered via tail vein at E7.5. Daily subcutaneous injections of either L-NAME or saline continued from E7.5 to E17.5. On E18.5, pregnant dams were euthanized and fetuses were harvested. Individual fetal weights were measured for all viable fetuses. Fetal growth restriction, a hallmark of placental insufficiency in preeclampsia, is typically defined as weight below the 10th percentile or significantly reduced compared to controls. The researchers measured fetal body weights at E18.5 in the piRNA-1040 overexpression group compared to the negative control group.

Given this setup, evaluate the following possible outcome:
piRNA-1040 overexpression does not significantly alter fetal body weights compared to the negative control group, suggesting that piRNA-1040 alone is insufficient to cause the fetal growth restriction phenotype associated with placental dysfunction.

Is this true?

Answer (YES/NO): NO